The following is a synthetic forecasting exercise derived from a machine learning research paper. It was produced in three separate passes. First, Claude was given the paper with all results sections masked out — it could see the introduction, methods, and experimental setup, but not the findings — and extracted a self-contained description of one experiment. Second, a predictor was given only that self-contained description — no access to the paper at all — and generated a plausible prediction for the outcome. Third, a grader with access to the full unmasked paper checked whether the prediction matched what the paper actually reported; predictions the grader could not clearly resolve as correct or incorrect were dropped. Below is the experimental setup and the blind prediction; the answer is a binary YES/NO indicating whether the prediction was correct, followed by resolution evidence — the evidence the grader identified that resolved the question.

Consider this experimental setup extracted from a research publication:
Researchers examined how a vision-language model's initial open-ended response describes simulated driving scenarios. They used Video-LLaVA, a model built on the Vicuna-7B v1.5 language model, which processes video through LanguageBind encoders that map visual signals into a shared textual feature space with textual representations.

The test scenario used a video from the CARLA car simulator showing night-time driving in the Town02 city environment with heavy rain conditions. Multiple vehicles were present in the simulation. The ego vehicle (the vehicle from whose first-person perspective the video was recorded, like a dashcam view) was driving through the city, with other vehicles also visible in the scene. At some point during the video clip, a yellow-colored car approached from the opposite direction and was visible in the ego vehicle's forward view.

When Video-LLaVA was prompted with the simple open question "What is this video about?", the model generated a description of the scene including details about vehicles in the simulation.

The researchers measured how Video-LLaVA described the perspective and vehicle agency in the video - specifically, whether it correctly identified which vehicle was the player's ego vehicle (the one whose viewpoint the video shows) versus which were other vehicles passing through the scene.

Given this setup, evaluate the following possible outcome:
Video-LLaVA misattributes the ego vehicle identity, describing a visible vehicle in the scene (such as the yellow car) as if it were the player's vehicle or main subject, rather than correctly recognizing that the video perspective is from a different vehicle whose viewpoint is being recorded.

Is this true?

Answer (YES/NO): YES